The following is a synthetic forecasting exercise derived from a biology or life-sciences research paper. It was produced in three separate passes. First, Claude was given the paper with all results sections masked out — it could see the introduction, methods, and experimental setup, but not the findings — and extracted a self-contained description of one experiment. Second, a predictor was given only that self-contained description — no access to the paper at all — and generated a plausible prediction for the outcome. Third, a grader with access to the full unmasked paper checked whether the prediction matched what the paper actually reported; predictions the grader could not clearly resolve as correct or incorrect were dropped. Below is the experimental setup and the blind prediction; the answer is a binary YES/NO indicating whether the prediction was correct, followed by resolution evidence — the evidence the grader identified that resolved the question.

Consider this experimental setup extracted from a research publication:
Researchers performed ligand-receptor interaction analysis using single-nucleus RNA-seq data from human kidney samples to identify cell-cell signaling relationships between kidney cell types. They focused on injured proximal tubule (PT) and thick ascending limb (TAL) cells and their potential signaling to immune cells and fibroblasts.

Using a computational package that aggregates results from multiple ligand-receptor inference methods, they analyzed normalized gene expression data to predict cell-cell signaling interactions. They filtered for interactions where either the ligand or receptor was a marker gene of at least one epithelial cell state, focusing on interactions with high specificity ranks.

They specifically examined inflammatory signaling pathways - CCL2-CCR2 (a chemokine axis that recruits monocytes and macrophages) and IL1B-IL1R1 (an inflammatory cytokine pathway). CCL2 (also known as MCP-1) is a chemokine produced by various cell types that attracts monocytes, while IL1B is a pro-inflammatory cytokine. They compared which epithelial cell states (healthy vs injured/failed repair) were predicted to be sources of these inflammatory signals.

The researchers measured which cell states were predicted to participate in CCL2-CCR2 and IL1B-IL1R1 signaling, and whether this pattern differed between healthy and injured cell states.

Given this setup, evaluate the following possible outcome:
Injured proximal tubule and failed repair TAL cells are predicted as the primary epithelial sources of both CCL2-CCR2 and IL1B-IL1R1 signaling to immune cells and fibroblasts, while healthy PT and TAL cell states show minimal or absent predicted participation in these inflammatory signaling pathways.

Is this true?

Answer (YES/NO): NO